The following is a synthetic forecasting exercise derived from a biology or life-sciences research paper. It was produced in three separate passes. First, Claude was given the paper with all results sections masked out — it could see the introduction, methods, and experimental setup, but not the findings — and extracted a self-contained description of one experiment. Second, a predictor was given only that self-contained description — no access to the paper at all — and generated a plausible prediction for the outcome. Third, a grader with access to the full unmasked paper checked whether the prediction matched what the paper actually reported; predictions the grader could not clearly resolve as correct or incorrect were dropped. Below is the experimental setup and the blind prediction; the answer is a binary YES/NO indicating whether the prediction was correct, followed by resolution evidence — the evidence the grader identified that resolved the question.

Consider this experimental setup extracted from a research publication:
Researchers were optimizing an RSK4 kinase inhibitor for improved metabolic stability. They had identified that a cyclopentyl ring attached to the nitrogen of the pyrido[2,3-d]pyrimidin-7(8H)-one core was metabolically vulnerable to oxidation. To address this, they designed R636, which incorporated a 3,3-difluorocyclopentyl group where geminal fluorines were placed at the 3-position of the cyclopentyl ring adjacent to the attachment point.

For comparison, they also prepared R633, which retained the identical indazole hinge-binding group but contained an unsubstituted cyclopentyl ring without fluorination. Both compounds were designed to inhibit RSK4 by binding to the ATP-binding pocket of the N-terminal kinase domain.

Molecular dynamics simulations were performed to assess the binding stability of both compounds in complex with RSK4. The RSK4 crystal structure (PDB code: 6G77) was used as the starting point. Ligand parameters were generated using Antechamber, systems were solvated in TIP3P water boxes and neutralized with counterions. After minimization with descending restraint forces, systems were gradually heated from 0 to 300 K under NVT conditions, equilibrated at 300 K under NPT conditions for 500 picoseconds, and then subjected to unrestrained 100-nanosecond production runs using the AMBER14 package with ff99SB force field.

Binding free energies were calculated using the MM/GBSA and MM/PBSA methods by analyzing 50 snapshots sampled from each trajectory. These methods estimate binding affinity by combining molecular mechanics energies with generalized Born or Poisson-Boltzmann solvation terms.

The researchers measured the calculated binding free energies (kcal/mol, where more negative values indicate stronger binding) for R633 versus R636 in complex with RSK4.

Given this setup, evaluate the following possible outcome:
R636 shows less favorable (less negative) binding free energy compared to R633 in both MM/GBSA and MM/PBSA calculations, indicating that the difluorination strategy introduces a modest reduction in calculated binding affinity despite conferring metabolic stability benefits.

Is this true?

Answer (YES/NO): NO